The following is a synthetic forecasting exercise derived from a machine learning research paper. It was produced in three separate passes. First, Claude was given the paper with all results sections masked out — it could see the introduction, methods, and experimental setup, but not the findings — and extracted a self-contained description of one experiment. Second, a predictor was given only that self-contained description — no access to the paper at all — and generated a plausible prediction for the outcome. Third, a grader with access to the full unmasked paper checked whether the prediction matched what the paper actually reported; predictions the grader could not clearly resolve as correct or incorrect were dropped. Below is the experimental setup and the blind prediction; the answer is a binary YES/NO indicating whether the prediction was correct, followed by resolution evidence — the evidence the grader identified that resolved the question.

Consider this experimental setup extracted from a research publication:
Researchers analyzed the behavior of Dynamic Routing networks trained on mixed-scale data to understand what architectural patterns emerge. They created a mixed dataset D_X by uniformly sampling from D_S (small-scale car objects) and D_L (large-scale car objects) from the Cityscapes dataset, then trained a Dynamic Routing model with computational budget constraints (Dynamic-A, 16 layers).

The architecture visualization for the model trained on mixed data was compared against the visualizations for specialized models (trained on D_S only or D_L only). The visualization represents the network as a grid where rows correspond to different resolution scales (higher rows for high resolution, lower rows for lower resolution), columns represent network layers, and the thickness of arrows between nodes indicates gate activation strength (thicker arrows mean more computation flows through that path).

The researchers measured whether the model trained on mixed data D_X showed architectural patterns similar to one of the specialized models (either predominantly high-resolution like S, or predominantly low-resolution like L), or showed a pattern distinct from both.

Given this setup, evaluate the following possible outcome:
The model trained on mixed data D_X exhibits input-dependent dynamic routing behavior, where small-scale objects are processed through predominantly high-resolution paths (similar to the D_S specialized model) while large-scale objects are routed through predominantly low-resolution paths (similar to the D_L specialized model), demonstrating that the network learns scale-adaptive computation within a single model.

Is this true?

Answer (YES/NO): NO